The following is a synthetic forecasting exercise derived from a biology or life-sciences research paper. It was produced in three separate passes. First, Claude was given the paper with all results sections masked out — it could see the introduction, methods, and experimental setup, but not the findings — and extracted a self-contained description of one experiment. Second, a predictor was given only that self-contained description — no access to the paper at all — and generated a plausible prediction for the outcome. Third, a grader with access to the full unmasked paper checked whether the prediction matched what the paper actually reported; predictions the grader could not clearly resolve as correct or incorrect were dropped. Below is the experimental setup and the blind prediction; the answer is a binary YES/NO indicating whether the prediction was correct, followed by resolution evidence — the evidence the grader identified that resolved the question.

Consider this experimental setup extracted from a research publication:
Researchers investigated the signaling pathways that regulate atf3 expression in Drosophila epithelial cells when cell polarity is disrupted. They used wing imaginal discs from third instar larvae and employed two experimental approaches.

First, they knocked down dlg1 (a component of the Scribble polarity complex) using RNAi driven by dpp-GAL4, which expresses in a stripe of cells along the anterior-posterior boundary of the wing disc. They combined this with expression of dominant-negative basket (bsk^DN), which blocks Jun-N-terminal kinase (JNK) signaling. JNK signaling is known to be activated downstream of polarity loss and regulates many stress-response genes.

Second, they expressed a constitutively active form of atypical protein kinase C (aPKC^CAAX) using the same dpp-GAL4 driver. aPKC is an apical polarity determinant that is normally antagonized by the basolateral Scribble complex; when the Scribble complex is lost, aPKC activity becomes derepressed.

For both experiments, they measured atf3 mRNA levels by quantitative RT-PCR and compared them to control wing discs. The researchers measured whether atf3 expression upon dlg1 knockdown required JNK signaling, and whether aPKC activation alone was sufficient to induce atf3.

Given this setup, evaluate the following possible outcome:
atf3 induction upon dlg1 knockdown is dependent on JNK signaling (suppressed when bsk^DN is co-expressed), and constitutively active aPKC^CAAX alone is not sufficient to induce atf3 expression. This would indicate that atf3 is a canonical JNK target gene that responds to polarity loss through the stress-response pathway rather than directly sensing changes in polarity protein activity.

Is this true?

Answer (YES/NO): NO